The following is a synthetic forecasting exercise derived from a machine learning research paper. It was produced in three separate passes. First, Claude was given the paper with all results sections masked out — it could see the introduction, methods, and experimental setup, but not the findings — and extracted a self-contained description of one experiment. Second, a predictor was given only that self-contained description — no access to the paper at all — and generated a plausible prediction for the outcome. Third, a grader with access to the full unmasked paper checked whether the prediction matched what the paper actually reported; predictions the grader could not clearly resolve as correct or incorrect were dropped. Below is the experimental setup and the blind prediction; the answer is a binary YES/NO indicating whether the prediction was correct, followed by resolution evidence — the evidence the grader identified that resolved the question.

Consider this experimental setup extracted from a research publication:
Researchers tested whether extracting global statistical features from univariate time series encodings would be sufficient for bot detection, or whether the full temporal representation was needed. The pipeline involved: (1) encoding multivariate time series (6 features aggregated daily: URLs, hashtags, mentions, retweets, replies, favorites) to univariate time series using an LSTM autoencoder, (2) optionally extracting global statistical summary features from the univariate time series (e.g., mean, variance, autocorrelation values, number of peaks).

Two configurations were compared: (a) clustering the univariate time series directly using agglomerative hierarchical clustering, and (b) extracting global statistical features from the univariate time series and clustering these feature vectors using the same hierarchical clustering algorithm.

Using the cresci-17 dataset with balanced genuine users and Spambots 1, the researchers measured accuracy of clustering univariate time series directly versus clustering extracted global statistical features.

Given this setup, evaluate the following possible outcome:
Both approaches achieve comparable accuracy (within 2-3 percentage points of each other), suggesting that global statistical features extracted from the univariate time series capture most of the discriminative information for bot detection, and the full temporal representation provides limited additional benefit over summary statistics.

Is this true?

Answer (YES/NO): NO